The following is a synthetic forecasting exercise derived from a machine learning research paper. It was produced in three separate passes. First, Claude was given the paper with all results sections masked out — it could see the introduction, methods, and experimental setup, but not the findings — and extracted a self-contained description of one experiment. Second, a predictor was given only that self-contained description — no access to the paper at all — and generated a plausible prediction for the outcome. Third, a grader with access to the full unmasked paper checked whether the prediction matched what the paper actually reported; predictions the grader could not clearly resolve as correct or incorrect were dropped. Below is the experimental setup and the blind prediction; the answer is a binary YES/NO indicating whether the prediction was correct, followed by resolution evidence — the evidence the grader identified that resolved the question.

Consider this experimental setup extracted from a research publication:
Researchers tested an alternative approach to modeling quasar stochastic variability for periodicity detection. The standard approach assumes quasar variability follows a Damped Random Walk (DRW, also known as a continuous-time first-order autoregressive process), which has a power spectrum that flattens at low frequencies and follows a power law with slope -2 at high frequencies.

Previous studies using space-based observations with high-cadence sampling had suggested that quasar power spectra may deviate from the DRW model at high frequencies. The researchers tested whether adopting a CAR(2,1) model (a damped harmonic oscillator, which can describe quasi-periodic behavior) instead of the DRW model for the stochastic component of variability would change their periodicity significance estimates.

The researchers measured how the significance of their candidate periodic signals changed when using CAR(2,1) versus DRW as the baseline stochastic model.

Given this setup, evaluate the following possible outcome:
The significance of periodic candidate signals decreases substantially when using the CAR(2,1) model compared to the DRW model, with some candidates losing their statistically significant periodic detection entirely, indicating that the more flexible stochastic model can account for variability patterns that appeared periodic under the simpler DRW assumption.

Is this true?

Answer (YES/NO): NO